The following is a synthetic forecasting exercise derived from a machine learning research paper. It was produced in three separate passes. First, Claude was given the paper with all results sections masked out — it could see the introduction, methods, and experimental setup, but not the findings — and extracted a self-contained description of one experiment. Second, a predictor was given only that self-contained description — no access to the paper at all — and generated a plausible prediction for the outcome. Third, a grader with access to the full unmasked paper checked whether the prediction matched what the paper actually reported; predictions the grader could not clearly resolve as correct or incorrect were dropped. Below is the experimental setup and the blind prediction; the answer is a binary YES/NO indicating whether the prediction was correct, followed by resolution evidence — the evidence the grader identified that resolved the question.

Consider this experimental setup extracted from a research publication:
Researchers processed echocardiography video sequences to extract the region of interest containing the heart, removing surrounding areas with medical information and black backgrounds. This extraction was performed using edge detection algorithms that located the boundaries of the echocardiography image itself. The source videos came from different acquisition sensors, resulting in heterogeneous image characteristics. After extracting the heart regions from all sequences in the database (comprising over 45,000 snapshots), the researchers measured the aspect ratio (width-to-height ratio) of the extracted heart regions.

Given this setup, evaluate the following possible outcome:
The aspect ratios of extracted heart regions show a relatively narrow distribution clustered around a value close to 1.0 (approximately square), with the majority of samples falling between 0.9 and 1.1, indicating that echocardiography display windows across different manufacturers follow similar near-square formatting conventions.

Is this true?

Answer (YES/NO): NO